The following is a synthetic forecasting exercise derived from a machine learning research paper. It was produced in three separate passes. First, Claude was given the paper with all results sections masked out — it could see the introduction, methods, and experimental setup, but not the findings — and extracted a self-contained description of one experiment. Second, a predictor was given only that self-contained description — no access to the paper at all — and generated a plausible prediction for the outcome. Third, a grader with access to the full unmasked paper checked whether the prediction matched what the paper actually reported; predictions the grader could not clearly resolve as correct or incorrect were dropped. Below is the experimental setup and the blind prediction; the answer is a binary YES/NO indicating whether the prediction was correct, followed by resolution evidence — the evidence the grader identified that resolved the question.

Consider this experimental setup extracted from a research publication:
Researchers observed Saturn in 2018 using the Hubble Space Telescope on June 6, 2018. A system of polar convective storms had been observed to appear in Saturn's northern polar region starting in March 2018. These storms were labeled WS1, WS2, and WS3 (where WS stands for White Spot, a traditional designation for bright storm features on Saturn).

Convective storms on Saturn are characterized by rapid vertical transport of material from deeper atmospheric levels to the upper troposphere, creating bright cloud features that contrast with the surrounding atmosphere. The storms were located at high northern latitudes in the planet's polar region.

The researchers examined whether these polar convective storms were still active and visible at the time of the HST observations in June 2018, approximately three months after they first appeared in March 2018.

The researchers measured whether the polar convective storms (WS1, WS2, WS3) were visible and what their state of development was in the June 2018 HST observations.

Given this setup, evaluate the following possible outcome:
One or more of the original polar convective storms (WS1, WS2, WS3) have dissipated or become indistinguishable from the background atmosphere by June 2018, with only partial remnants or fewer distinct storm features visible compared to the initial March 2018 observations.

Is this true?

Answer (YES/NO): NO